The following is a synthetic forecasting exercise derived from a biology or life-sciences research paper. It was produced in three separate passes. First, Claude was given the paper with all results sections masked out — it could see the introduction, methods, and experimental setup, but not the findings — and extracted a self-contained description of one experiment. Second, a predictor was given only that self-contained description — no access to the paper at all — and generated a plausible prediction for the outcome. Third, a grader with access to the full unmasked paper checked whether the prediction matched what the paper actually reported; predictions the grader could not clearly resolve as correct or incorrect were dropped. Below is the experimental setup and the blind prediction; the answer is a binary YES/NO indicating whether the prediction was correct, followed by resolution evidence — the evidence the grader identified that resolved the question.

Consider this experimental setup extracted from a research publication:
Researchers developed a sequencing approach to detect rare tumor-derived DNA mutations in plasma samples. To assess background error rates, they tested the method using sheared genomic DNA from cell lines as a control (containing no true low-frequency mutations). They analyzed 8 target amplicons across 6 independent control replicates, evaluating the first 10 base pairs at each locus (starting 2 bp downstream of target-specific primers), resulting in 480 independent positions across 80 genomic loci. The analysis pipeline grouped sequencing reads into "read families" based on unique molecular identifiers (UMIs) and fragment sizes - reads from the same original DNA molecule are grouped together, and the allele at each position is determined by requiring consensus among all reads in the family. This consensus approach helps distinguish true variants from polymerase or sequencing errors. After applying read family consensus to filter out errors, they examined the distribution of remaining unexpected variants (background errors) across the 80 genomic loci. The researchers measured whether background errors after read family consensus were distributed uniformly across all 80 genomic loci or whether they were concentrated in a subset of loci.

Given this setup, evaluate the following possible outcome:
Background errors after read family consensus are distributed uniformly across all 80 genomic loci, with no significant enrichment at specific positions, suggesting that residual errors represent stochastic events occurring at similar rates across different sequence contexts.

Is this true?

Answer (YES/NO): NO